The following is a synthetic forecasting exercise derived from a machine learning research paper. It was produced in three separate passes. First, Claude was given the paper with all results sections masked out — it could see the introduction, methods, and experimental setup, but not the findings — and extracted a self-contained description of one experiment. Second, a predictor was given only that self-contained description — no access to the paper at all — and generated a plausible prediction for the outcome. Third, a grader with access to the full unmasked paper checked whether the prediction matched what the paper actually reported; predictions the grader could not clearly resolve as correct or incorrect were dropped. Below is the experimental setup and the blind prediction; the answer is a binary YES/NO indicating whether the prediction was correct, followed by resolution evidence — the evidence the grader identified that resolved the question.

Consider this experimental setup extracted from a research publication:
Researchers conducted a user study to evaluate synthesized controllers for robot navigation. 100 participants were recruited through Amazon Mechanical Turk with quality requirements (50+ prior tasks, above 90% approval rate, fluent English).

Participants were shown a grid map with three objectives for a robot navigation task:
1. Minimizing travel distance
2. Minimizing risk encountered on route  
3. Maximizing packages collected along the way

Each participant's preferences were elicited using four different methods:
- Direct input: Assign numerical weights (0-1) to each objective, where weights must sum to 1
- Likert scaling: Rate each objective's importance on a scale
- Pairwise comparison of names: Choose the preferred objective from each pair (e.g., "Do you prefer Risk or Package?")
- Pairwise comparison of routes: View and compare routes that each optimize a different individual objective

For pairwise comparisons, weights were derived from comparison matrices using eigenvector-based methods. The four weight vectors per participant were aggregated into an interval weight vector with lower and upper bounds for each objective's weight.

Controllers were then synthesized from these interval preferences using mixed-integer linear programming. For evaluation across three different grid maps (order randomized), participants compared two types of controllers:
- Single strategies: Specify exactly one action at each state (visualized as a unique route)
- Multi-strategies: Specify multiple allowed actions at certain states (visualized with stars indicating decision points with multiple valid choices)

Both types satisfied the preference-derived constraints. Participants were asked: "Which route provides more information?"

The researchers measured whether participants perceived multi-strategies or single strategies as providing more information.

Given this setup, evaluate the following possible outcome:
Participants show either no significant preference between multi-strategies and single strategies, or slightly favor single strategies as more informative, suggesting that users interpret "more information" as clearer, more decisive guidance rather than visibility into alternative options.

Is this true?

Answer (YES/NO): NO